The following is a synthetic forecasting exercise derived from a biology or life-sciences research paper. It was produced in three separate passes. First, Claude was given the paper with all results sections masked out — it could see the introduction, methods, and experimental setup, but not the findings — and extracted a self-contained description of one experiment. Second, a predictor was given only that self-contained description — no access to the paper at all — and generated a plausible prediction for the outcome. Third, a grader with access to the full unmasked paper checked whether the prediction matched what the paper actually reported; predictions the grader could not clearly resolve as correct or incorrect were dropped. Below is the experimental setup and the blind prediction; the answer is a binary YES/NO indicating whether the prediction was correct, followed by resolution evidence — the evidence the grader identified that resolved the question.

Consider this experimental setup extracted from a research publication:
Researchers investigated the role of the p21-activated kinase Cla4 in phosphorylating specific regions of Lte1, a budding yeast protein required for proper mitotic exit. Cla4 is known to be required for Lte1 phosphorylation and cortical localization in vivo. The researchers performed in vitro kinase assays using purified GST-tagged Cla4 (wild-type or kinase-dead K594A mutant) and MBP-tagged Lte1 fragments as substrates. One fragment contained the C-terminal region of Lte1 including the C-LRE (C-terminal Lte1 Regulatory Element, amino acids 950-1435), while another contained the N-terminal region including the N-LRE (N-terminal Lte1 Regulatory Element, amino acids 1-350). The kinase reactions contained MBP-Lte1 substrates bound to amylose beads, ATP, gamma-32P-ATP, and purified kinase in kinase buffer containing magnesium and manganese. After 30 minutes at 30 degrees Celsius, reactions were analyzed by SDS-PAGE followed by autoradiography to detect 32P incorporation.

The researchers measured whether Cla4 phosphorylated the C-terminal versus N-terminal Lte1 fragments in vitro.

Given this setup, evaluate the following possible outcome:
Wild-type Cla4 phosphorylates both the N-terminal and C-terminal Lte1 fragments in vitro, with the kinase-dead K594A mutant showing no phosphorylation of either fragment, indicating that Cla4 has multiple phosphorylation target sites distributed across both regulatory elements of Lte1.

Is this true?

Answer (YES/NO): NO